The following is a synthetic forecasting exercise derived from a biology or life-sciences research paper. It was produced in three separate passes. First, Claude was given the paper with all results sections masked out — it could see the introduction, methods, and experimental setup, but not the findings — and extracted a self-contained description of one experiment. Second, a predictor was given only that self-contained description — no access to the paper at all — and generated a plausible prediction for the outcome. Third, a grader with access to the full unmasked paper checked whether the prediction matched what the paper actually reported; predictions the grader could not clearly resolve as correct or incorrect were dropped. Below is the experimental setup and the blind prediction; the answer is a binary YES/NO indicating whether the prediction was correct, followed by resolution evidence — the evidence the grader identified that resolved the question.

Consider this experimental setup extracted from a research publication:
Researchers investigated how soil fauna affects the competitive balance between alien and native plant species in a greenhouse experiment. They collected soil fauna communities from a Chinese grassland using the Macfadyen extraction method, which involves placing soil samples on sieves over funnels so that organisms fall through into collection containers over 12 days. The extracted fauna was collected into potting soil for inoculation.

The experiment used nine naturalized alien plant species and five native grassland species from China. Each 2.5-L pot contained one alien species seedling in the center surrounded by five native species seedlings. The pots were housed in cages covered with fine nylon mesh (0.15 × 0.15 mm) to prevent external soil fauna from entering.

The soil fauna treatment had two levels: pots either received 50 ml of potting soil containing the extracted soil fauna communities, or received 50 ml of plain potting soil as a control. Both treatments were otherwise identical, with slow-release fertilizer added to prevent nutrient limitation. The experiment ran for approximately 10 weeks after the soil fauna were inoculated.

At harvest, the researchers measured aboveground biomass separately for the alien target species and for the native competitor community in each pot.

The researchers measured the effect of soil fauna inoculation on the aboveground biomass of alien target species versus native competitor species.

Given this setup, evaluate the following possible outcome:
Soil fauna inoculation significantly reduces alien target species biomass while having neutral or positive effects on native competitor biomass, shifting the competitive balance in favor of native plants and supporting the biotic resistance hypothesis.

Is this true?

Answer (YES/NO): NO